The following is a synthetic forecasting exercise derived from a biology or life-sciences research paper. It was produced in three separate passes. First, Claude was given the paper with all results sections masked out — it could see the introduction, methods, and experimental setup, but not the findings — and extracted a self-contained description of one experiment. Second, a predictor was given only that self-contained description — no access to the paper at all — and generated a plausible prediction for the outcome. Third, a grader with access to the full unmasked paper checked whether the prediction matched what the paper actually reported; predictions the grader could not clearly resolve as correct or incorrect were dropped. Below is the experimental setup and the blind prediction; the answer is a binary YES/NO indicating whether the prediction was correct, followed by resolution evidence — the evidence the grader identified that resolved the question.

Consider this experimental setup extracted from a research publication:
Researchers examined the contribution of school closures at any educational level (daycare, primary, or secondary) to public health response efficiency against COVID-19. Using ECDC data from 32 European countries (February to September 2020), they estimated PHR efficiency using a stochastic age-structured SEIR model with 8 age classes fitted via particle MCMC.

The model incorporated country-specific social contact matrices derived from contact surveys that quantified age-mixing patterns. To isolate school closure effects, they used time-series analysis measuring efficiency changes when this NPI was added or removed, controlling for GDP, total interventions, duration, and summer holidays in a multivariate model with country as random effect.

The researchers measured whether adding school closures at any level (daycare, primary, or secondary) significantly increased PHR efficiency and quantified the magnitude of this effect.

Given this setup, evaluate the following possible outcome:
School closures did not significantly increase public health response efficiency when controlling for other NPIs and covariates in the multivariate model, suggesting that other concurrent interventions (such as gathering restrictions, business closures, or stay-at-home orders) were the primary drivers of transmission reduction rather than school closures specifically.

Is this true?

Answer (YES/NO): NO